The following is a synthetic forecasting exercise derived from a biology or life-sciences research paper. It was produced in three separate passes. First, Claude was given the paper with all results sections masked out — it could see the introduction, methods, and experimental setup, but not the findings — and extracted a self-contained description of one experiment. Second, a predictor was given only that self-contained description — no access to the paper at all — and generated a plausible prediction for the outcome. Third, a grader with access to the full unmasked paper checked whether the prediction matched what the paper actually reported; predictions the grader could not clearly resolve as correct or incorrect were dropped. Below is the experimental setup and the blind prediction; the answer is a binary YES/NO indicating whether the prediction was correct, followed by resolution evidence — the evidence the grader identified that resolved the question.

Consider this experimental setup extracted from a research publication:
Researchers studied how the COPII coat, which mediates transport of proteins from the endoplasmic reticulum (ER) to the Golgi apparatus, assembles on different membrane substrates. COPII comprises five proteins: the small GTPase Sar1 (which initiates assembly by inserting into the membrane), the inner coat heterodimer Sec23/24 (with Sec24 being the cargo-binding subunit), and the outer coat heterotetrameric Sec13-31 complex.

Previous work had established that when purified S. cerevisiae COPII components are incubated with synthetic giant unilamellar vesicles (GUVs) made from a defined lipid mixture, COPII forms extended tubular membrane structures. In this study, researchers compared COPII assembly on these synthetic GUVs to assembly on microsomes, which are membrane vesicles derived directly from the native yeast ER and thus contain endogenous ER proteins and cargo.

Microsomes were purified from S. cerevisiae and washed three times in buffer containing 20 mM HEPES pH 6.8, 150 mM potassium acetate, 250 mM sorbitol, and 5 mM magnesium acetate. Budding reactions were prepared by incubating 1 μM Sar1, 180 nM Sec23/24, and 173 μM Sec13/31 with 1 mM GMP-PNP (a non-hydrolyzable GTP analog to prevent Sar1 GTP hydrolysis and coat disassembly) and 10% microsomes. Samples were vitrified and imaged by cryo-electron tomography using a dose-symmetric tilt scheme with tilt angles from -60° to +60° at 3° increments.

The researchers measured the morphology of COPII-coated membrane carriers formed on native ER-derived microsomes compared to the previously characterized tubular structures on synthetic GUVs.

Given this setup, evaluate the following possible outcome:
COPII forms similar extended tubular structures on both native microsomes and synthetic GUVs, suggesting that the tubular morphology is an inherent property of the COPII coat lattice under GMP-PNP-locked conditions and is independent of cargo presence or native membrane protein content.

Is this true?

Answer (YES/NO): NO